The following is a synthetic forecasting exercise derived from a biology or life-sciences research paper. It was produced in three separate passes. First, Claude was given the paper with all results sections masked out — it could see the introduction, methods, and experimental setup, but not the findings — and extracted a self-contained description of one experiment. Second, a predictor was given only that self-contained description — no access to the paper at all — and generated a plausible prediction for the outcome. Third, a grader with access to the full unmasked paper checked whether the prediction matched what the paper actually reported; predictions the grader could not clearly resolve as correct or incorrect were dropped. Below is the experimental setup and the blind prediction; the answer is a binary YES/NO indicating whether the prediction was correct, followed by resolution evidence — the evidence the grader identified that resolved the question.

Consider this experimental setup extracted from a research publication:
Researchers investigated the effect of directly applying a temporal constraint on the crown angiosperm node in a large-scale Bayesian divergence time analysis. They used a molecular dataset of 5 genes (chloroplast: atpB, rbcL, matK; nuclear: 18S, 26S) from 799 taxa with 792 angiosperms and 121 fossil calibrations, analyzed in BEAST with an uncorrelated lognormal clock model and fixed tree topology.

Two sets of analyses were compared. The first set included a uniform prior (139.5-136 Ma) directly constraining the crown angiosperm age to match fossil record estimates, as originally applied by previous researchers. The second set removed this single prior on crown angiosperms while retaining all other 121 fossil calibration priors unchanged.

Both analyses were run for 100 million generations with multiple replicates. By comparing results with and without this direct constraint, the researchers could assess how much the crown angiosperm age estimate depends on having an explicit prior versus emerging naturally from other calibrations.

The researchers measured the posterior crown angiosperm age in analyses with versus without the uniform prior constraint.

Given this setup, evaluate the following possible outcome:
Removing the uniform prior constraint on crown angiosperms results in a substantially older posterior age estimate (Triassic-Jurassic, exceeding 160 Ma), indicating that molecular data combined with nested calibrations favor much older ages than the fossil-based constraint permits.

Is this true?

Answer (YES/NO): YES